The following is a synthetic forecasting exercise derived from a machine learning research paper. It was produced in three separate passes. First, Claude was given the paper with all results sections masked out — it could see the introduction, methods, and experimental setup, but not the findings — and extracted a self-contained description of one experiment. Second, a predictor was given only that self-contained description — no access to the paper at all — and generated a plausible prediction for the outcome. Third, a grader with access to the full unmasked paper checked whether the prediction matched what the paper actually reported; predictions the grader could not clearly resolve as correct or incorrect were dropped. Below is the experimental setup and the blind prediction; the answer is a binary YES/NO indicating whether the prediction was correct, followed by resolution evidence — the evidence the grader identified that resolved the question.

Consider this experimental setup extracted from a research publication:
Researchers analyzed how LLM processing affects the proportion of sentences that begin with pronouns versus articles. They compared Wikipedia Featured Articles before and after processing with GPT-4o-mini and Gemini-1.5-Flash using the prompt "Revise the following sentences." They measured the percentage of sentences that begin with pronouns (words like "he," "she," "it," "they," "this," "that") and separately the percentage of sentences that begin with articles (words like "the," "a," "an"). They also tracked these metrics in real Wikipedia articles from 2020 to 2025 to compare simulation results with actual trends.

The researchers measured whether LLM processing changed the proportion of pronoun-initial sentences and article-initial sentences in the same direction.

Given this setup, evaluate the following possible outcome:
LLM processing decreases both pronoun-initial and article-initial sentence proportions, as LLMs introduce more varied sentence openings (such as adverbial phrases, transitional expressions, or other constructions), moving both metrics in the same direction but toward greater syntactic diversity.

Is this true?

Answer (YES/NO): NO